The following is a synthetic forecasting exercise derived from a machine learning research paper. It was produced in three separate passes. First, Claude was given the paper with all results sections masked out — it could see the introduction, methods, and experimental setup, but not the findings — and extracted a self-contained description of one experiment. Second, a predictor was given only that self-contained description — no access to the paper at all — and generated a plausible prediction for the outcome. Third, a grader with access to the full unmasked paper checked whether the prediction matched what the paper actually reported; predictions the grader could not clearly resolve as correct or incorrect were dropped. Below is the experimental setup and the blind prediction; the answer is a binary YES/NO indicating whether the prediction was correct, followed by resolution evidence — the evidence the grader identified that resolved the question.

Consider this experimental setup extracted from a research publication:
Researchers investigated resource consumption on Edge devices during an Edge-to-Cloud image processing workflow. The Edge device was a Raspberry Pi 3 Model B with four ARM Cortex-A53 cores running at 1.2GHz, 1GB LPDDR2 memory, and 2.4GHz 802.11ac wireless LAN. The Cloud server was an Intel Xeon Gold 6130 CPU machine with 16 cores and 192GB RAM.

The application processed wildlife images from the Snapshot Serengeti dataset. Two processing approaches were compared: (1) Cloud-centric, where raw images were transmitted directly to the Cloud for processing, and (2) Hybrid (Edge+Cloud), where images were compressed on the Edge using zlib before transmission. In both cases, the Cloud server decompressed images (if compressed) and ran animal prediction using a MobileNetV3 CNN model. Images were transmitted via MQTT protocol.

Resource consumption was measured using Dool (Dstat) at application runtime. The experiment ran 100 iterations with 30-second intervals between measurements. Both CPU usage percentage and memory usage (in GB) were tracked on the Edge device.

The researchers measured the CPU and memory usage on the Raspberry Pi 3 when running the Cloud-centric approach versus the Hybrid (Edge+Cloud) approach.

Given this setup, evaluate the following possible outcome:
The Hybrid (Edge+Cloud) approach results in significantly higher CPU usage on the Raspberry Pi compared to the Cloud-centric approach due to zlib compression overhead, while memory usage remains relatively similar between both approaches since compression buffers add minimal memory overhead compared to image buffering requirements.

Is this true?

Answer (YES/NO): NO